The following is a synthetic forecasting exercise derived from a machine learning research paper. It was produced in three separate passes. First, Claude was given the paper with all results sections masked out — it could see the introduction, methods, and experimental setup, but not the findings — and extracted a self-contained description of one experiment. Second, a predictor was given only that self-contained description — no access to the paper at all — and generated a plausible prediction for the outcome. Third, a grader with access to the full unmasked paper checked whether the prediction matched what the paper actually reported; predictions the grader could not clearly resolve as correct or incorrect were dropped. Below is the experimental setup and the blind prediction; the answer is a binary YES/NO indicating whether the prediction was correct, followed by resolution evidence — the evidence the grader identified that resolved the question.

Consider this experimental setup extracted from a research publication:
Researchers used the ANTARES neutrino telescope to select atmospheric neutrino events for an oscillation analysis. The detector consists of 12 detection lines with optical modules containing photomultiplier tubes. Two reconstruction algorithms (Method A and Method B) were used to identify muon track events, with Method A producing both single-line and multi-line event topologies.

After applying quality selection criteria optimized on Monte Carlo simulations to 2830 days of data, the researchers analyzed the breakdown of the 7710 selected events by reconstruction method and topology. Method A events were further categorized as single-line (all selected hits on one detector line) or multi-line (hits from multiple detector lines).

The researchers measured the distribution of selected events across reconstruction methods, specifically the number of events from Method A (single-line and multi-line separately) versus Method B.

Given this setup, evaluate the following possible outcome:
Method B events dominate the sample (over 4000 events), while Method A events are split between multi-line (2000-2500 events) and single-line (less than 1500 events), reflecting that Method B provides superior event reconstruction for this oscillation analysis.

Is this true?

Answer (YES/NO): NO